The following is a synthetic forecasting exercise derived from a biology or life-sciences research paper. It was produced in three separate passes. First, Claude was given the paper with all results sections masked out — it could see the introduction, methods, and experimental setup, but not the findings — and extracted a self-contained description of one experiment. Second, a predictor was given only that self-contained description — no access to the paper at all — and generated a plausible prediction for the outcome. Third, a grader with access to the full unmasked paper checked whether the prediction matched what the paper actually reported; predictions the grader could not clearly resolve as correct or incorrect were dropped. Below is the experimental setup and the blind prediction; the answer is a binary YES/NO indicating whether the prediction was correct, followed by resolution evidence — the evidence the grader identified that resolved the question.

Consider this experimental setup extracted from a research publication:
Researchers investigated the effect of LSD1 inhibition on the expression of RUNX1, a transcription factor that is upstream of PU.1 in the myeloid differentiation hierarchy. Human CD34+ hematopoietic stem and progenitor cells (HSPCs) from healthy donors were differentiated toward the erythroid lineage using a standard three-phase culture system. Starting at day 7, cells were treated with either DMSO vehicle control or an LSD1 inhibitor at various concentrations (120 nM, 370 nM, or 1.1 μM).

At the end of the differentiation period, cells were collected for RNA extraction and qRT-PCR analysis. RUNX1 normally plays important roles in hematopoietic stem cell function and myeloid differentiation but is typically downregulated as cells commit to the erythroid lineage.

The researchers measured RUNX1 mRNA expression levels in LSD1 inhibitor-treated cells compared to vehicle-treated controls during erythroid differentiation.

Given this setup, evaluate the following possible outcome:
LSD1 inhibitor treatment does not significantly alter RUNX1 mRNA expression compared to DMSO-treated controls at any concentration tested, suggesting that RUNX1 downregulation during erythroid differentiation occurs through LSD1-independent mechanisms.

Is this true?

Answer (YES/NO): NO